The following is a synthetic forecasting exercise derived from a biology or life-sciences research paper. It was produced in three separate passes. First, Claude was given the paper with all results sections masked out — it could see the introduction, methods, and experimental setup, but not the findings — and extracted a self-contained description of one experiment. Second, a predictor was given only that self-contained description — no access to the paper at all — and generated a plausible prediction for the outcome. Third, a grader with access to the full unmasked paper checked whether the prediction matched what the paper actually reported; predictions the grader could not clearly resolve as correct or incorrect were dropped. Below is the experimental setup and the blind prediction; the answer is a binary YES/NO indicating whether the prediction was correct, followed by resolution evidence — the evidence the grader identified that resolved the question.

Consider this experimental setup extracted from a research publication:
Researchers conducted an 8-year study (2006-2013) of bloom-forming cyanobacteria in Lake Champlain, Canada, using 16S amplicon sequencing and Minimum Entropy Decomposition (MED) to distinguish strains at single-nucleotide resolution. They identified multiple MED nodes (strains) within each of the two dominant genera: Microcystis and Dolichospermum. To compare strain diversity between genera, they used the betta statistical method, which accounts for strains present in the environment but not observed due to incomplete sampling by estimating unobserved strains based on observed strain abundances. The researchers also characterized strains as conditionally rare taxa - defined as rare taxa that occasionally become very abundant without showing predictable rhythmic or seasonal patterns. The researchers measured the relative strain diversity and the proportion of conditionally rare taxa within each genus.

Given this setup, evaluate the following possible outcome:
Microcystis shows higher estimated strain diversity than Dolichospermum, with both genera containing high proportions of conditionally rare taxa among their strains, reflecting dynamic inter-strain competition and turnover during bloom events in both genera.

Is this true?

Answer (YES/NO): NO